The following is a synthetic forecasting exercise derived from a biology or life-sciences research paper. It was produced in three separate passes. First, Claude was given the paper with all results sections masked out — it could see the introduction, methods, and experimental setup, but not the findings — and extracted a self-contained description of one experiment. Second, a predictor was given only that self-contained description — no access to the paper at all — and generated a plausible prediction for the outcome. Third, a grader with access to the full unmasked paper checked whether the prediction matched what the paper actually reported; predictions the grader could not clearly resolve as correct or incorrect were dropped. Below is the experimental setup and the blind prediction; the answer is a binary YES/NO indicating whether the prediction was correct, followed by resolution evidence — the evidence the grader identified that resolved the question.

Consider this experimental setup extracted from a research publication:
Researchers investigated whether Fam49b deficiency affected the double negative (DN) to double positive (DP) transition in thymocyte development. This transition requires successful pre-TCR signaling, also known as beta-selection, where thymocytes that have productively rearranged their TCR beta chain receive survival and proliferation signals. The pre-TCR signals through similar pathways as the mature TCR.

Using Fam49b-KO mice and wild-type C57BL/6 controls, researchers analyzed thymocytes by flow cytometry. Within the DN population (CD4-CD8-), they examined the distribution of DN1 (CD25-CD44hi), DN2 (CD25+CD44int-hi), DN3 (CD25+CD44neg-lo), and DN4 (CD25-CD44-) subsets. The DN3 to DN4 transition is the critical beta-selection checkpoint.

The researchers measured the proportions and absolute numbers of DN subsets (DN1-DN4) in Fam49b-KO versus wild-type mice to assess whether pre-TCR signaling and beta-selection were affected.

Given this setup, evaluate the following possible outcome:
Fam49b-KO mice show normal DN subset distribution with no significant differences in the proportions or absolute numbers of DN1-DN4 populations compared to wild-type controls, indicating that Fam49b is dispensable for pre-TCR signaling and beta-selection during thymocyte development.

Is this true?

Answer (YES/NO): YES